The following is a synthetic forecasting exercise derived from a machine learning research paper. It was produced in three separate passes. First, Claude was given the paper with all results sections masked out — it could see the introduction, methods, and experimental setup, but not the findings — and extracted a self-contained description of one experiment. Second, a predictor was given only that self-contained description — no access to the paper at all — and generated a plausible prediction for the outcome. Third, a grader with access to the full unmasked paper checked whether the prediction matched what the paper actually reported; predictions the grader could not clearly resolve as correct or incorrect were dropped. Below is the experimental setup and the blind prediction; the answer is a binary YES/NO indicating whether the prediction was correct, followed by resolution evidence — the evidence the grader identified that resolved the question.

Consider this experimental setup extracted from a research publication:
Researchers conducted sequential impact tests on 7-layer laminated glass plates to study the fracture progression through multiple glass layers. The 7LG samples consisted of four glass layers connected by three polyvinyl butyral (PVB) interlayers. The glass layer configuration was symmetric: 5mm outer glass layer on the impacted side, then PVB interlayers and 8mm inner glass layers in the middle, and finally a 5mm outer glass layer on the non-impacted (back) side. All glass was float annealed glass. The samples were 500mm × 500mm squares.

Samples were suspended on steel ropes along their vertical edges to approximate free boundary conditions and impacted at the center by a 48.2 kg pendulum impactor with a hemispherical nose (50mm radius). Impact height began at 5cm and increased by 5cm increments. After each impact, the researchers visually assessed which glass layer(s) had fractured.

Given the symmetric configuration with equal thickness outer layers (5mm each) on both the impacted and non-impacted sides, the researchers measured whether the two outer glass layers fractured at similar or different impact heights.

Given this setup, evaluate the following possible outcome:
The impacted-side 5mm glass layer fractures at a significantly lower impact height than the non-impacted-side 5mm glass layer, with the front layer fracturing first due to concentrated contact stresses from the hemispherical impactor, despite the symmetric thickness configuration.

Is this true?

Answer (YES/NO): NO